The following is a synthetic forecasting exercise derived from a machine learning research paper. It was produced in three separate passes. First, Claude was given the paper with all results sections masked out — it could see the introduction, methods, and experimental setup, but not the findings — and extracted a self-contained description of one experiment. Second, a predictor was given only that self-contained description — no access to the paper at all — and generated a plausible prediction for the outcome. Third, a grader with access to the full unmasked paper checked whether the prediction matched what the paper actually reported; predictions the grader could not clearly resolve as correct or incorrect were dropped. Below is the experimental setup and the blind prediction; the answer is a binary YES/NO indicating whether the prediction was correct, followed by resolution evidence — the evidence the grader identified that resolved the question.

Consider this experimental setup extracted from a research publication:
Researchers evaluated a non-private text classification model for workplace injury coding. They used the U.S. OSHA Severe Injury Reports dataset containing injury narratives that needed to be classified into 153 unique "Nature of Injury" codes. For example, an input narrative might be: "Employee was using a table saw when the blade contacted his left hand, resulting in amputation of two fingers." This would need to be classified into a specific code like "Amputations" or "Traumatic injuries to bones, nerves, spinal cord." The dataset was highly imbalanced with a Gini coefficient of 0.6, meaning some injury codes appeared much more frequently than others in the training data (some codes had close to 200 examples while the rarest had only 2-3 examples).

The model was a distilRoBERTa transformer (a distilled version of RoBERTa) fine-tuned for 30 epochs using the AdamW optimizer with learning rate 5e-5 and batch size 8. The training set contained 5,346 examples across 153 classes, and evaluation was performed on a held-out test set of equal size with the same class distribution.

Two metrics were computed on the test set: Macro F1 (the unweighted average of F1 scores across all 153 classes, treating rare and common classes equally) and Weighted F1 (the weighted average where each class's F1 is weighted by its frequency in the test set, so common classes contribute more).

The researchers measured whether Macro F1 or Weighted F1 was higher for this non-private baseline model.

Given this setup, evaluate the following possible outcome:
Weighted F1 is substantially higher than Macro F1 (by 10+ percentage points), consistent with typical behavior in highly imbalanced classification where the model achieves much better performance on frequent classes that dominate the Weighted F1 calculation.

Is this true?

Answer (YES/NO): YES